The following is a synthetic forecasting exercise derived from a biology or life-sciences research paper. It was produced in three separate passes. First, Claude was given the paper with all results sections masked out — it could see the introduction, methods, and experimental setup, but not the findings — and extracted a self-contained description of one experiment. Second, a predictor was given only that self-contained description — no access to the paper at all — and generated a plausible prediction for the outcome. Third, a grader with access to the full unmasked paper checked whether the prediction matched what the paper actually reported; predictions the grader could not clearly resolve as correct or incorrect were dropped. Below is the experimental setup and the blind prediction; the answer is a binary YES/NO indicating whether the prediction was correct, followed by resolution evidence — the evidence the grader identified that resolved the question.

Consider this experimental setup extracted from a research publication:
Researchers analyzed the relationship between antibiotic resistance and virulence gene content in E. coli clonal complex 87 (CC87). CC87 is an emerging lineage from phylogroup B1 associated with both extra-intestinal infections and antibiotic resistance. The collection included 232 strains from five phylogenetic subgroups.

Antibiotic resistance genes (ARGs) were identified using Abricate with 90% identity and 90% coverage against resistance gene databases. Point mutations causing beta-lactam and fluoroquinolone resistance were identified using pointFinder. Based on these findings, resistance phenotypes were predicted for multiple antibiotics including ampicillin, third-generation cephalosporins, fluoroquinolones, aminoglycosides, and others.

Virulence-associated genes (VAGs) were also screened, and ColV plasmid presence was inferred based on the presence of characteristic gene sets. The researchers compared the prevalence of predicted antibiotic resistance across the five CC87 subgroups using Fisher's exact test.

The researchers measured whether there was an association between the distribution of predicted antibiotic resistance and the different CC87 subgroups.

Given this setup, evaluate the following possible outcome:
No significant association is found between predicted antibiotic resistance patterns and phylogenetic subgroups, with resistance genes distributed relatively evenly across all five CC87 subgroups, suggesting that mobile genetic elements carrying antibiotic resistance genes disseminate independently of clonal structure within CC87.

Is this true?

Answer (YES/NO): NO